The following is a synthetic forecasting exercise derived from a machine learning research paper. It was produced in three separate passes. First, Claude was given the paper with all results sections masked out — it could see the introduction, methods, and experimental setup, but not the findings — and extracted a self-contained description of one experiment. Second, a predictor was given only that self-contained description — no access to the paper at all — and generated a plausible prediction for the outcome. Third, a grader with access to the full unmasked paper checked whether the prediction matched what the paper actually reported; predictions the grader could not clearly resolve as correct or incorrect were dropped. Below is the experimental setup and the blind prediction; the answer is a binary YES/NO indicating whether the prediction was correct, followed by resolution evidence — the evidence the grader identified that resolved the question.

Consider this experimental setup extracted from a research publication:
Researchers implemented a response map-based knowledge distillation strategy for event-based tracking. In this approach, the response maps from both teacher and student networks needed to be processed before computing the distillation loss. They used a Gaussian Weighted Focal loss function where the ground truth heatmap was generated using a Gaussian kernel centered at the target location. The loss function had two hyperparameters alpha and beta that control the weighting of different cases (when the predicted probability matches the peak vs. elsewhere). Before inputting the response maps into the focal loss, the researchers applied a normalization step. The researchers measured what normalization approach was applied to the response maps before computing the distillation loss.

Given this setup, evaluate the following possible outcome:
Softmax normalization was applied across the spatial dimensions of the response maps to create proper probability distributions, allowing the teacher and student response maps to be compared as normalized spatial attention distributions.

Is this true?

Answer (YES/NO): NO